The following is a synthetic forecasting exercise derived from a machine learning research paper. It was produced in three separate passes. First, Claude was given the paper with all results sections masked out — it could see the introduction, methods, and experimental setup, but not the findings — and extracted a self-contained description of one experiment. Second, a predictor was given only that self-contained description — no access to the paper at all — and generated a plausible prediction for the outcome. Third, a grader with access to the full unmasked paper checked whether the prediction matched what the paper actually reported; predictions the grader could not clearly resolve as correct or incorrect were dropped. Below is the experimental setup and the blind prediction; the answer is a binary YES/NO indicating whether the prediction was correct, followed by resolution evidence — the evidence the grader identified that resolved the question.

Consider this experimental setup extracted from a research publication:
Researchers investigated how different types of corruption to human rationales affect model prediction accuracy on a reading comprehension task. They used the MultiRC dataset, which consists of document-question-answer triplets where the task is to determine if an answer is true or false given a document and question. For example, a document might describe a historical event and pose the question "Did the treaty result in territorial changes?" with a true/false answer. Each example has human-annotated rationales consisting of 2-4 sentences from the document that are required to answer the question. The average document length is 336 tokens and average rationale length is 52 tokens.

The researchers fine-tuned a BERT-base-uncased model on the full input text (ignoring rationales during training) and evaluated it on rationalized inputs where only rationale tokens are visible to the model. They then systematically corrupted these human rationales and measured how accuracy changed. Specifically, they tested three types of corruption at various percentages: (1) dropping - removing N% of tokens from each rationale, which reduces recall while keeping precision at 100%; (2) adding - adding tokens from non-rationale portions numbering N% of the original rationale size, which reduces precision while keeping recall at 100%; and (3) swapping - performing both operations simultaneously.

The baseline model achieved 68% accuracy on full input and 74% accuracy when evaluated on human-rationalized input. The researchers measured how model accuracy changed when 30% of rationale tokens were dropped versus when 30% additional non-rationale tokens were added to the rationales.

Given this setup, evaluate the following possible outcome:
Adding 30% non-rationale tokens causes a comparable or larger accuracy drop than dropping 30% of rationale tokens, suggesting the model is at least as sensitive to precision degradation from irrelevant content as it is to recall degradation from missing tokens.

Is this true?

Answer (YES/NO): NO